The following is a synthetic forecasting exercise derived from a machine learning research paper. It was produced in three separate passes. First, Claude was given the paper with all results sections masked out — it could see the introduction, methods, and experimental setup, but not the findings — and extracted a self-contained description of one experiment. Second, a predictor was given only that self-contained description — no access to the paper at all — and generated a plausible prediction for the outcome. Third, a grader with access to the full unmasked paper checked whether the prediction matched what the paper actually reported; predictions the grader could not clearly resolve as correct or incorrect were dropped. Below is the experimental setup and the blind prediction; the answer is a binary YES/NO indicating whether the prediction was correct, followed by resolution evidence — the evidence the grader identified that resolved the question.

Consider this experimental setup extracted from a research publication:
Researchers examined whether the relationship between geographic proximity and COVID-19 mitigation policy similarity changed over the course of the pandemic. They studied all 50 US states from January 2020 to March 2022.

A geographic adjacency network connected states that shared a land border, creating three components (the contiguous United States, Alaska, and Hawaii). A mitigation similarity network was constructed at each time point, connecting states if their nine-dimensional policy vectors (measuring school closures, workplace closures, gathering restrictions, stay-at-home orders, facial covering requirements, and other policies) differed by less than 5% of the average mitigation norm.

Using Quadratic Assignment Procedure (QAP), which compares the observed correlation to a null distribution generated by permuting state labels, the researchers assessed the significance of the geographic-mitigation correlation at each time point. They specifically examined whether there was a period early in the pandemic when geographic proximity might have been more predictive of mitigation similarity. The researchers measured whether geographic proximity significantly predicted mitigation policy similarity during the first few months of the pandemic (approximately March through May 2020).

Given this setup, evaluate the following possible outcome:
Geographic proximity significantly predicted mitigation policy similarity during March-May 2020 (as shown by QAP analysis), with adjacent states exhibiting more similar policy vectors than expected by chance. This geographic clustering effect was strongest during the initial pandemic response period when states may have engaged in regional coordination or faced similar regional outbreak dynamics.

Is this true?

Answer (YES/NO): NO